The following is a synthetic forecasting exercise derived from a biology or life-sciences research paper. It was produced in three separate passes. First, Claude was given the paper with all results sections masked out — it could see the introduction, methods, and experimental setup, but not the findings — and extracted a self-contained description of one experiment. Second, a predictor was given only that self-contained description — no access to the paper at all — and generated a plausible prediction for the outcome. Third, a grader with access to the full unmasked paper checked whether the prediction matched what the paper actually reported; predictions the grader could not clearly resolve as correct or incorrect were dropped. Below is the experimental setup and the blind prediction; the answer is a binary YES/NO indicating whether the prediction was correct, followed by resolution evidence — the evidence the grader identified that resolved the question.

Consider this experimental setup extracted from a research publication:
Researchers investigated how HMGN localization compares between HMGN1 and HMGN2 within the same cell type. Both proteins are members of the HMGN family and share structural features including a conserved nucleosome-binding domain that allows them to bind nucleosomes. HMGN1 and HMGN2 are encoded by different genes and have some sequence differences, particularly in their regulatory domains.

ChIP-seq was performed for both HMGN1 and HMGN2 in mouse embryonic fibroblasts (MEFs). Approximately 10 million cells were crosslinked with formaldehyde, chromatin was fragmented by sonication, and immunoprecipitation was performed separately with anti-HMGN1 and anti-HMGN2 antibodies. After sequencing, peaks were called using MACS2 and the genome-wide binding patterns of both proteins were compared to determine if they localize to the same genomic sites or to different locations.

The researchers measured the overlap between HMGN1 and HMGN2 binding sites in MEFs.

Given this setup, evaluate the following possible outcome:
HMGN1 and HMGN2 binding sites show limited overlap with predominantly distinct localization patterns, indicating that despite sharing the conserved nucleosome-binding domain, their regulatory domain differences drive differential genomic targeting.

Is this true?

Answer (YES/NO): NO